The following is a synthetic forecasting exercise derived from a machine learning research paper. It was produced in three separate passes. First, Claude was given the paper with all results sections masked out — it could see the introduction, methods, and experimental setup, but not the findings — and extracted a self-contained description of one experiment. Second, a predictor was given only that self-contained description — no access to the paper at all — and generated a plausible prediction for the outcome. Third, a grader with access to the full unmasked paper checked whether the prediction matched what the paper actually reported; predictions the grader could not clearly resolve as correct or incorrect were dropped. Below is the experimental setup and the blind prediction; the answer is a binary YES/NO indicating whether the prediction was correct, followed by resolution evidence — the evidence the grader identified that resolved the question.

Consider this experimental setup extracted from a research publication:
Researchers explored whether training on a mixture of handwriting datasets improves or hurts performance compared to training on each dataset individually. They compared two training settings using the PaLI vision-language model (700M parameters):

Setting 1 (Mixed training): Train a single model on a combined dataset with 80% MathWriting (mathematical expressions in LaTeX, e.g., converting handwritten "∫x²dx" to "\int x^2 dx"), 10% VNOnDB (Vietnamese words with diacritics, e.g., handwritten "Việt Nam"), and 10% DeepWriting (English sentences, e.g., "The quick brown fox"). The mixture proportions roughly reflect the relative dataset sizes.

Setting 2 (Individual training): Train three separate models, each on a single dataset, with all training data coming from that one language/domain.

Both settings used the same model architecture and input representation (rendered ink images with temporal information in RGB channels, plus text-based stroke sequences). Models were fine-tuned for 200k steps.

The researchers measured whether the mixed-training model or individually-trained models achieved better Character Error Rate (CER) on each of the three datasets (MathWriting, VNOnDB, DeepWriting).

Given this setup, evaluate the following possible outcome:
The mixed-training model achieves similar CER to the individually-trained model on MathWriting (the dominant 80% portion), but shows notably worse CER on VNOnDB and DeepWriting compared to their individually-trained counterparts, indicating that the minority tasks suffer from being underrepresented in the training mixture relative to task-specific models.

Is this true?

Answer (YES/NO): NO